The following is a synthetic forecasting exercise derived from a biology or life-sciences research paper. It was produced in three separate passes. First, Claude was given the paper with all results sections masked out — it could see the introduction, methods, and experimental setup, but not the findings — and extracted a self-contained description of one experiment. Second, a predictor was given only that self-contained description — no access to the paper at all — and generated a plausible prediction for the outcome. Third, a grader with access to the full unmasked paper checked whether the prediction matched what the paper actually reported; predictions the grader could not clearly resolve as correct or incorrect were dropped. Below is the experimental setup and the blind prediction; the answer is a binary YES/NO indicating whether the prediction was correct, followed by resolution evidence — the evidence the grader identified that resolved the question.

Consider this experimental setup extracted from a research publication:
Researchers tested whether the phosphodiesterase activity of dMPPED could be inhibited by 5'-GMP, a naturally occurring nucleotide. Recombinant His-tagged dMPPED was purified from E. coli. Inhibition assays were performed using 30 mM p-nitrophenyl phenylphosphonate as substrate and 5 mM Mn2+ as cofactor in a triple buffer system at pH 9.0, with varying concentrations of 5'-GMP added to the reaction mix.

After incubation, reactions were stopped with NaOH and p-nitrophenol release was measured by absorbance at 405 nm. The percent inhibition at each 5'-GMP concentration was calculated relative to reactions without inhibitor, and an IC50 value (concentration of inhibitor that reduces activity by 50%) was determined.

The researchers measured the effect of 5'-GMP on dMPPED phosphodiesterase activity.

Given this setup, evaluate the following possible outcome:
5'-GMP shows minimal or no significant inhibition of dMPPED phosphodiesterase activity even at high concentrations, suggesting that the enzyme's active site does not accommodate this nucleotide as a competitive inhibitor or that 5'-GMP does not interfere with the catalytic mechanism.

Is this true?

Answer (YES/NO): YES